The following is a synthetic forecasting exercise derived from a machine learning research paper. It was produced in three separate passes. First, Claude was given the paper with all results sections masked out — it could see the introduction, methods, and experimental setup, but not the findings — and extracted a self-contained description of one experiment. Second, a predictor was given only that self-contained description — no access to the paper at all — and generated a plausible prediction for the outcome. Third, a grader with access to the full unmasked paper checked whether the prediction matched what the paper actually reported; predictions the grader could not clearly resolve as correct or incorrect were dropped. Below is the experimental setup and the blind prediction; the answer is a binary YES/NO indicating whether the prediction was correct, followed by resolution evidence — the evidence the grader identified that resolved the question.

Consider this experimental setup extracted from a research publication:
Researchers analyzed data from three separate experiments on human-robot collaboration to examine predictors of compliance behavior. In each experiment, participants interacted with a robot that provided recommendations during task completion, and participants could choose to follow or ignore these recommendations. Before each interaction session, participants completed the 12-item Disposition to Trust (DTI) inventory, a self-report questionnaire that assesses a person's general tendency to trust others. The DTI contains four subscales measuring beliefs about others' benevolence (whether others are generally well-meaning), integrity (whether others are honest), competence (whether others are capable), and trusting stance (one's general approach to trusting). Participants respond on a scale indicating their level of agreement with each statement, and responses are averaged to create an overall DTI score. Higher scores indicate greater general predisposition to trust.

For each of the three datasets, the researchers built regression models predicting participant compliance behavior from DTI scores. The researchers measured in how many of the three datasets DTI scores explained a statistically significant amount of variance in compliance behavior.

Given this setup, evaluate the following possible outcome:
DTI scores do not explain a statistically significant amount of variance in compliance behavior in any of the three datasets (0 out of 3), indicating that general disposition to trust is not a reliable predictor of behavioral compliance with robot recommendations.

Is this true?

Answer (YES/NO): NO